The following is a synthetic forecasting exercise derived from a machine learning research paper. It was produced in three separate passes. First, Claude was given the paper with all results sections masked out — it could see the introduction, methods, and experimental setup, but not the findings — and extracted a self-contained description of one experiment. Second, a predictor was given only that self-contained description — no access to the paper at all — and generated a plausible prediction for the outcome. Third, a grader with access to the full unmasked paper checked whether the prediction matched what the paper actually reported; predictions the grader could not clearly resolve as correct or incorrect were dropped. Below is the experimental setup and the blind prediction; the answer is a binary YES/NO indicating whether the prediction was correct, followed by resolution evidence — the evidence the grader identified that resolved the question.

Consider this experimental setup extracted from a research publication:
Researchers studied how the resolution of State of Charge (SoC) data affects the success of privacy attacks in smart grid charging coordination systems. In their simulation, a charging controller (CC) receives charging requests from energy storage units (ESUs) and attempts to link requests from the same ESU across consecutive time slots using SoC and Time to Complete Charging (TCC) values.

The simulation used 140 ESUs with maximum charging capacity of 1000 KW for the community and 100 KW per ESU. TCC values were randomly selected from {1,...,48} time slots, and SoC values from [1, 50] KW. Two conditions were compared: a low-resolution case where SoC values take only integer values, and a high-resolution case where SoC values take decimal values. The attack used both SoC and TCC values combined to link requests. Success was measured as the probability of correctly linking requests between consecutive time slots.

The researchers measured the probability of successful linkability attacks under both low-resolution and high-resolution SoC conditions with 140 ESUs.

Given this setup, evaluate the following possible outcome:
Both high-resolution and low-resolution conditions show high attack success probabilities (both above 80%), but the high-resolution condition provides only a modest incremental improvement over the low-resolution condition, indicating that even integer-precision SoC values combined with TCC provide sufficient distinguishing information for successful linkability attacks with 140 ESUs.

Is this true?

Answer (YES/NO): NO